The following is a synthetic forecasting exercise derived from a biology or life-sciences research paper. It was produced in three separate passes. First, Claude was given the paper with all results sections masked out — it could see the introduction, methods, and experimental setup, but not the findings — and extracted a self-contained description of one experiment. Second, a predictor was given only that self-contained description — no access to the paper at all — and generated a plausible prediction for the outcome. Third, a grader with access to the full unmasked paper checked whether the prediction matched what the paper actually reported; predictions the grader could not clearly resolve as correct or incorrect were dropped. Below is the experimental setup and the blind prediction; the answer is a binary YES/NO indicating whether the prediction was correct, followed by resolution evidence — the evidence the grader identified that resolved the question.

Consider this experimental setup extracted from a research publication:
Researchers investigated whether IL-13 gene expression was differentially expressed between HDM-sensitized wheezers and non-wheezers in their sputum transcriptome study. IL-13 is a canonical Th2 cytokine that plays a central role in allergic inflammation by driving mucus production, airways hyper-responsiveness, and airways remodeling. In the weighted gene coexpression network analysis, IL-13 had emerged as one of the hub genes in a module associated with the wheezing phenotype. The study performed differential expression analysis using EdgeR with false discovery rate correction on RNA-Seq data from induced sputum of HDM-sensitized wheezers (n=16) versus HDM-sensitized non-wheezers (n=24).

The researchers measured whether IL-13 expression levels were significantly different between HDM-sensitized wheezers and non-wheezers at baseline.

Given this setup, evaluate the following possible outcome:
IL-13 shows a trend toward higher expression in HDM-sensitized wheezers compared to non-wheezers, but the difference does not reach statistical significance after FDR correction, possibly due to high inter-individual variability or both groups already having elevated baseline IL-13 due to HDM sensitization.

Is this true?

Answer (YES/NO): YES